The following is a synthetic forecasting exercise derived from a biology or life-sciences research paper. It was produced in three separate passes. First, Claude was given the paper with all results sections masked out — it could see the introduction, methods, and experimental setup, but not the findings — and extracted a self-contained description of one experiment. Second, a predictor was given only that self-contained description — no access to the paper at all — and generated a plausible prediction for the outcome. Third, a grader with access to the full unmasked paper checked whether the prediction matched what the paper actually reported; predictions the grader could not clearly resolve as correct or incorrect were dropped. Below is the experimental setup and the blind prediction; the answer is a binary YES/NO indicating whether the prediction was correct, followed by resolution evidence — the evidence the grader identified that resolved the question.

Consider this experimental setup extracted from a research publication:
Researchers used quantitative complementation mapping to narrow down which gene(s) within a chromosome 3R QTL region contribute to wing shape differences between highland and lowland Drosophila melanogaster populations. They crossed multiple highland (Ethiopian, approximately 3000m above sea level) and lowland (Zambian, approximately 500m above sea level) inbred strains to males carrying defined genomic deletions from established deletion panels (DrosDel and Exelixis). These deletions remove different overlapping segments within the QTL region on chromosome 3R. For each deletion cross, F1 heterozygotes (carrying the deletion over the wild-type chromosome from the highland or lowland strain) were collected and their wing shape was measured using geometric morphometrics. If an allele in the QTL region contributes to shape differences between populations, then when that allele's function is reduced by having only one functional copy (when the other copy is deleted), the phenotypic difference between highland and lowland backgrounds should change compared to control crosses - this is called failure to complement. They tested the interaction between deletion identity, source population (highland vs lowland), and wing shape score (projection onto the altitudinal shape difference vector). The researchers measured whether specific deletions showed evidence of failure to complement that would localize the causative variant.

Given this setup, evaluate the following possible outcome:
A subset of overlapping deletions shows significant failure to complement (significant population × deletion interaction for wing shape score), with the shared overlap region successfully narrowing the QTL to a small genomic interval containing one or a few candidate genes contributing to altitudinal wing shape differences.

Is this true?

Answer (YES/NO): NO